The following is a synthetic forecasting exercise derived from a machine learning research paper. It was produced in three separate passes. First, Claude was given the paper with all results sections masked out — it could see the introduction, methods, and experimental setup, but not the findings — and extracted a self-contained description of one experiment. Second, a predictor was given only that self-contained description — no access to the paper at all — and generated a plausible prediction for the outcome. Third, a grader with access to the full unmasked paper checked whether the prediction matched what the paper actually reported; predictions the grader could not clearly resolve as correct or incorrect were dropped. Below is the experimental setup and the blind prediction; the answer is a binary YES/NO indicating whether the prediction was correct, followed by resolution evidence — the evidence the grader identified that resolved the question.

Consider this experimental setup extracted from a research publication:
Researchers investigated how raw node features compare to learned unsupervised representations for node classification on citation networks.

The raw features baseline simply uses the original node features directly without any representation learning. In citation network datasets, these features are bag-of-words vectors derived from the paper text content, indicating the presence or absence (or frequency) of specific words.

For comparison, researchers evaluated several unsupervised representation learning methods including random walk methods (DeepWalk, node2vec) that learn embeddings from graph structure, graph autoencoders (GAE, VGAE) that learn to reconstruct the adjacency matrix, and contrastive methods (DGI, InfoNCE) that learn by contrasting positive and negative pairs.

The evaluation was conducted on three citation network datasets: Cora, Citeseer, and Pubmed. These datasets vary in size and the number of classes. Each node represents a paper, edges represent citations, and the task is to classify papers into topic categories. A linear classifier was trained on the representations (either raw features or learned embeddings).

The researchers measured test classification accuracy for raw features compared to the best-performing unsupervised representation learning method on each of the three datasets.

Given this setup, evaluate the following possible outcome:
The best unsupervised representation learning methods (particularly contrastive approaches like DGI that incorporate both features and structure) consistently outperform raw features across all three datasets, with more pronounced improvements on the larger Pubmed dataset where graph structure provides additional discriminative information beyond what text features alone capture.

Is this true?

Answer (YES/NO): NO